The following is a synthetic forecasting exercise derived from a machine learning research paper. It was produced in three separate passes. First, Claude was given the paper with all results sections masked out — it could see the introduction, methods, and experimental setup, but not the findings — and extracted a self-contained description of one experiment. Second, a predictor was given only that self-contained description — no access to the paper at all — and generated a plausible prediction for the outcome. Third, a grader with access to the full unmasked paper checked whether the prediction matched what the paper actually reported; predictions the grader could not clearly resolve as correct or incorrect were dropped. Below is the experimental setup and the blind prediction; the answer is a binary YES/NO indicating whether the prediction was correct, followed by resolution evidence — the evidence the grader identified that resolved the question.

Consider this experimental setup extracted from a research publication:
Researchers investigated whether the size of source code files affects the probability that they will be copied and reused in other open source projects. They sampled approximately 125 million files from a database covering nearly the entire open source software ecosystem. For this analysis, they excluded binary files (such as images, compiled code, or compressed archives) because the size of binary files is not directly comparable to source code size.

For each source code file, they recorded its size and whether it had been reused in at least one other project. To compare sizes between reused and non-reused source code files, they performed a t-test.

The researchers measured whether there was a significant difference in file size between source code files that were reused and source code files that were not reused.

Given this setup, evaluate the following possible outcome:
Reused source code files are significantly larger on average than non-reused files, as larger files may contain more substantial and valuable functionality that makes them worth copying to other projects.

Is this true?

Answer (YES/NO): NO